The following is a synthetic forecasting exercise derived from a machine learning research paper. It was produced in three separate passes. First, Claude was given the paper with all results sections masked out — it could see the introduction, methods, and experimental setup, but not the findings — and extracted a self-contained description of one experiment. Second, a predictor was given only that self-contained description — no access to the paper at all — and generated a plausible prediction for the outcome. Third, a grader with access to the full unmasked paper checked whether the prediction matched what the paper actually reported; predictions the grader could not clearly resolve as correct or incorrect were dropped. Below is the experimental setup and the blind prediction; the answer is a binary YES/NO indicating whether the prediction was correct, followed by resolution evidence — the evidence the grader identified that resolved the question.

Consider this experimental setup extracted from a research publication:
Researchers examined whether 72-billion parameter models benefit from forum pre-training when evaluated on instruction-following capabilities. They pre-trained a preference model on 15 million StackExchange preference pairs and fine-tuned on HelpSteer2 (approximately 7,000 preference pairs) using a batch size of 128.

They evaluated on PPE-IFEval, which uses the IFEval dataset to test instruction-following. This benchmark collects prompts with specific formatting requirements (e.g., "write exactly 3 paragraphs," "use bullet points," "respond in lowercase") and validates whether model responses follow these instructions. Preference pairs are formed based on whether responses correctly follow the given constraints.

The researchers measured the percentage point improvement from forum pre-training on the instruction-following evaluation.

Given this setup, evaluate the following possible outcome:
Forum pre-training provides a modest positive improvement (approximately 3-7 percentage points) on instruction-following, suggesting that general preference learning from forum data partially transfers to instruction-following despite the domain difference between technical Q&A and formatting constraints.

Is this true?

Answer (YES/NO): YES